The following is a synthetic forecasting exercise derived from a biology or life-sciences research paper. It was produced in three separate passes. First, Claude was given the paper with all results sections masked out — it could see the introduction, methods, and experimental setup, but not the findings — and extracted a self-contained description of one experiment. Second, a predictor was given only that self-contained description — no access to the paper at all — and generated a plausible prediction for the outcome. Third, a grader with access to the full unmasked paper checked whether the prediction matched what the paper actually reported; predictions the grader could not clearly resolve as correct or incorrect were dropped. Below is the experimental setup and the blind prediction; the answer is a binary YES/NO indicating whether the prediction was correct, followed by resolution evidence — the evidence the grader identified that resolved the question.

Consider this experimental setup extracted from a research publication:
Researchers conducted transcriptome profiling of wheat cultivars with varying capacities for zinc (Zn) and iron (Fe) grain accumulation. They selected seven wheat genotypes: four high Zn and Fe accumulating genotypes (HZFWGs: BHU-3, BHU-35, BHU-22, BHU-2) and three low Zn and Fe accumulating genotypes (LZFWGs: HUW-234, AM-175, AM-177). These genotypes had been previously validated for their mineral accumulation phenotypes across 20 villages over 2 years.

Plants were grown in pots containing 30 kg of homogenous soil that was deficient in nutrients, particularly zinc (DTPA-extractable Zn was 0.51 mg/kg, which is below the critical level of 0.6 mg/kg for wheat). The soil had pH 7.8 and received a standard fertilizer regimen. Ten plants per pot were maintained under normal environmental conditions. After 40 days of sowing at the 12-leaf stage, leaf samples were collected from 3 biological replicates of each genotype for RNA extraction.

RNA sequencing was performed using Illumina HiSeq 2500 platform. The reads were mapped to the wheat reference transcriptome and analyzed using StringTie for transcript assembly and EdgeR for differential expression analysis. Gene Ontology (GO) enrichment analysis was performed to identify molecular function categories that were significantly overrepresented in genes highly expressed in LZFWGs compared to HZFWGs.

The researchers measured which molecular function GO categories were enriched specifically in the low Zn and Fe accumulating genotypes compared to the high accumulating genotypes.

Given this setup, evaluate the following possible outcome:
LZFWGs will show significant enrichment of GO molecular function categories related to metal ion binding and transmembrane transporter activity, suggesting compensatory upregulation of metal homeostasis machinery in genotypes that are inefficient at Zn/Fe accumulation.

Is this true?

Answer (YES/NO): NO